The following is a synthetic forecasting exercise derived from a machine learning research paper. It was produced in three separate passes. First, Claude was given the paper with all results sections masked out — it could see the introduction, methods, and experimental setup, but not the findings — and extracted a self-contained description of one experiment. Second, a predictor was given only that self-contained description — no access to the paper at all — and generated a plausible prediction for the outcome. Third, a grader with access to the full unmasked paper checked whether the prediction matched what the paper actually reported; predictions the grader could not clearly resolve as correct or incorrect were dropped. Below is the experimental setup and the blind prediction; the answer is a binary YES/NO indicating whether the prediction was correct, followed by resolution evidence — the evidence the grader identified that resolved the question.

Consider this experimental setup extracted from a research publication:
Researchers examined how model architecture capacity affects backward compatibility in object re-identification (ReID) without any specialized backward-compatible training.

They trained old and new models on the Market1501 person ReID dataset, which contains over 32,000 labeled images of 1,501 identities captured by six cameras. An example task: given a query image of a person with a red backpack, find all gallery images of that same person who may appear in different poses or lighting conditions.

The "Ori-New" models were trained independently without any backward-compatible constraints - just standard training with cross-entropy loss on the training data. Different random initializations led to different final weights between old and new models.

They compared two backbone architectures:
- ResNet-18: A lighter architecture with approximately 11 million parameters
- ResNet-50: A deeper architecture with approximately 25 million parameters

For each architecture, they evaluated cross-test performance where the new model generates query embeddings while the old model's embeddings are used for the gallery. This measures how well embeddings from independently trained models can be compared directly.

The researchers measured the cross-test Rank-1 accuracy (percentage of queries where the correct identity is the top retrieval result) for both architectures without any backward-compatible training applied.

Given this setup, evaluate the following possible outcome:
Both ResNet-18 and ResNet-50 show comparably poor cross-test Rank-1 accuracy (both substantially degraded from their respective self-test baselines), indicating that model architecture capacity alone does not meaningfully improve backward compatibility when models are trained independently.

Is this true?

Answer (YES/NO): NO